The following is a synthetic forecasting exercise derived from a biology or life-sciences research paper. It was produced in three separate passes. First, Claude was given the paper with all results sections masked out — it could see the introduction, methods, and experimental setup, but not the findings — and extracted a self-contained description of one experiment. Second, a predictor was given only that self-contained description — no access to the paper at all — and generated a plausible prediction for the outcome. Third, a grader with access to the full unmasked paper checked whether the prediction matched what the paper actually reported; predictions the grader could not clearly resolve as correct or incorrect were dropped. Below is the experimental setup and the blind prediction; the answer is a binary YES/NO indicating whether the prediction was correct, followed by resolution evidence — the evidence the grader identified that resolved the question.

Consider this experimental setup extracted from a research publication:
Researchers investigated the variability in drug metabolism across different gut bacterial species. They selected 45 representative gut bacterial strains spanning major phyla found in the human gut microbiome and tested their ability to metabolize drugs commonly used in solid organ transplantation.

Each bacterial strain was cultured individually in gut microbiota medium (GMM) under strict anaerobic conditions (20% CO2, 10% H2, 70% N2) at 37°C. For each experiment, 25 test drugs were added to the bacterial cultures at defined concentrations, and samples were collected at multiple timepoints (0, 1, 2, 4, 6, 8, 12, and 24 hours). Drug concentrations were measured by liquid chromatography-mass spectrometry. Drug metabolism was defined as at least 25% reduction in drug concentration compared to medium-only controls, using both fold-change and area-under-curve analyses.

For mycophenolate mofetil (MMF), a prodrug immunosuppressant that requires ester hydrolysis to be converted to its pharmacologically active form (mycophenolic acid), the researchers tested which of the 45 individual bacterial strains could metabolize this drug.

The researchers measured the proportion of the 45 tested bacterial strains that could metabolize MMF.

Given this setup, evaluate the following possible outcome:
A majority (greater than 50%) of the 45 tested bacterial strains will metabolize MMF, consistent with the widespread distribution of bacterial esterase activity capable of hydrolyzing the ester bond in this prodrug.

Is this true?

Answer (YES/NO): YES